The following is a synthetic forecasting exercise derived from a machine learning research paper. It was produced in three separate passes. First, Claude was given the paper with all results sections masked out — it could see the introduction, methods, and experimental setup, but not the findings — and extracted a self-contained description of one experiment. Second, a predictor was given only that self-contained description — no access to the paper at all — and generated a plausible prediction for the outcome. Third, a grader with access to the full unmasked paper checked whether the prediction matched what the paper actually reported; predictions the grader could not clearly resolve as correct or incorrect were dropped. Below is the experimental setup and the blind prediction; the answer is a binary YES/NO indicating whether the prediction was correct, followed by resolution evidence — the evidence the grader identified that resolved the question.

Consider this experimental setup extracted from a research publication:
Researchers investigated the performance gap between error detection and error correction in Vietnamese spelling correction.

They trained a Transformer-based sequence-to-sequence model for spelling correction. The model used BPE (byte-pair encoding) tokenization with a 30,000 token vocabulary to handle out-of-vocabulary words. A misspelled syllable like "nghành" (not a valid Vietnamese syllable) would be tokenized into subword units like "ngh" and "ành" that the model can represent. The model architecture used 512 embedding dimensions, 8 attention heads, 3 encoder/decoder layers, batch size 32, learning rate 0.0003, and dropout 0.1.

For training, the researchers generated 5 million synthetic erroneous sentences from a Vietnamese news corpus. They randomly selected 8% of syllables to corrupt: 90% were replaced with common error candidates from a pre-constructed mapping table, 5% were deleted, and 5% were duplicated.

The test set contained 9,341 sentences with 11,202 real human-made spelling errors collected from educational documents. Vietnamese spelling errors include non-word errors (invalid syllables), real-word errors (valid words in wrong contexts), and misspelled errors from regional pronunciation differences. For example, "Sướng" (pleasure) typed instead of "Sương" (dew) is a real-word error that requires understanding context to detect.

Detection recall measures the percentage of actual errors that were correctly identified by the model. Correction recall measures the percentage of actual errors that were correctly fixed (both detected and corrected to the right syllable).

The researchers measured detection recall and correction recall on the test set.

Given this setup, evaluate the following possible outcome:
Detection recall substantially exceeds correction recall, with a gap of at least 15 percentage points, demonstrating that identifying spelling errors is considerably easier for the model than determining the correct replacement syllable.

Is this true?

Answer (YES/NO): NO